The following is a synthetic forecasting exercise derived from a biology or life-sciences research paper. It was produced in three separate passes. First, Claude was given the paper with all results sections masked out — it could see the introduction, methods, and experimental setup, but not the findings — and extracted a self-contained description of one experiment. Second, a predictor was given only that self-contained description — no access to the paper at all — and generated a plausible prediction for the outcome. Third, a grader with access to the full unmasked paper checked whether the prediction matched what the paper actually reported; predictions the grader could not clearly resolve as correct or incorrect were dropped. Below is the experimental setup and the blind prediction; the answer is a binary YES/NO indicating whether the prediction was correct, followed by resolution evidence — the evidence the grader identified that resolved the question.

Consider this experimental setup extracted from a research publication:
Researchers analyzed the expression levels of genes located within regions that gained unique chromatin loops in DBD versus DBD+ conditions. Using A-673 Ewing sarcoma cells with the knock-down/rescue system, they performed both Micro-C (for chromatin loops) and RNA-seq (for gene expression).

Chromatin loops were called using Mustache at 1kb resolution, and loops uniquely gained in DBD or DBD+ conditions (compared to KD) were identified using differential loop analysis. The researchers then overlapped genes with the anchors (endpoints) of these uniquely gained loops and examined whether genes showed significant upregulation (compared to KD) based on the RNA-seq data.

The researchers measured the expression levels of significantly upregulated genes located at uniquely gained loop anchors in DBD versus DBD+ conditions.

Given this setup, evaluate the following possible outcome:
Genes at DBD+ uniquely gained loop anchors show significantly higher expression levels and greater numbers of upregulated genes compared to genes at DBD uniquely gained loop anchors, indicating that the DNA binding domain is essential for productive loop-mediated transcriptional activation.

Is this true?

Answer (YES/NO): NO